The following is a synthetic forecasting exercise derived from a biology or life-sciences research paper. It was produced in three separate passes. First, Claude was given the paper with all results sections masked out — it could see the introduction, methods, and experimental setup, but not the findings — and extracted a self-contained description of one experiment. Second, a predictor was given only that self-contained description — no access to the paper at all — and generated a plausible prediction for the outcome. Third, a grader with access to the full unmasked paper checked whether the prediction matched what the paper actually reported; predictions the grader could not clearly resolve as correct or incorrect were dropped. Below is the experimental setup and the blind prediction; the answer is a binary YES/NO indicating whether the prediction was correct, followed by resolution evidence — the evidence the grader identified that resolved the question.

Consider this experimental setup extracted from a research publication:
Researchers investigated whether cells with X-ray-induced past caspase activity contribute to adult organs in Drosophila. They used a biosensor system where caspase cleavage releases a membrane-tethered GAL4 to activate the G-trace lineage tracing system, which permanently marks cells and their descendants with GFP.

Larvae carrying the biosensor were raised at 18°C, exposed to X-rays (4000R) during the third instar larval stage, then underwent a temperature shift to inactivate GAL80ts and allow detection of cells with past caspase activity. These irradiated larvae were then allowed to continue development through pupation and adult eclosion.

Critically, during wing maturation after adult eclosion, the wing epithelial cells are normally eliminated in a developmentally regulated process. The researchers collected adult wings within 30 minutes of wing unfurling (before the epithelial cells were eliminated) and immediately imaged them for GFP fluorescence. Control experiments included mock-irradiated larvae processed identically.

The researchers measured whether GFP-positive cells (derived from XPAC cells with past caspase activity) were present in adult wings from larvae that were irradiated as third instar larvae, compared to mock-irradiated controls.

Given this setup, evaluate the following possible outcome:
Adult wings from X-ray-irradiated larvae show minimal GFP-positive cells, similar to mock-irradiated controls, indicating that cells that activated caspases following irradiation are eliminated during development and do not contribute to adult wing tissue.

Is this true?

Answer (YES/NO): NO